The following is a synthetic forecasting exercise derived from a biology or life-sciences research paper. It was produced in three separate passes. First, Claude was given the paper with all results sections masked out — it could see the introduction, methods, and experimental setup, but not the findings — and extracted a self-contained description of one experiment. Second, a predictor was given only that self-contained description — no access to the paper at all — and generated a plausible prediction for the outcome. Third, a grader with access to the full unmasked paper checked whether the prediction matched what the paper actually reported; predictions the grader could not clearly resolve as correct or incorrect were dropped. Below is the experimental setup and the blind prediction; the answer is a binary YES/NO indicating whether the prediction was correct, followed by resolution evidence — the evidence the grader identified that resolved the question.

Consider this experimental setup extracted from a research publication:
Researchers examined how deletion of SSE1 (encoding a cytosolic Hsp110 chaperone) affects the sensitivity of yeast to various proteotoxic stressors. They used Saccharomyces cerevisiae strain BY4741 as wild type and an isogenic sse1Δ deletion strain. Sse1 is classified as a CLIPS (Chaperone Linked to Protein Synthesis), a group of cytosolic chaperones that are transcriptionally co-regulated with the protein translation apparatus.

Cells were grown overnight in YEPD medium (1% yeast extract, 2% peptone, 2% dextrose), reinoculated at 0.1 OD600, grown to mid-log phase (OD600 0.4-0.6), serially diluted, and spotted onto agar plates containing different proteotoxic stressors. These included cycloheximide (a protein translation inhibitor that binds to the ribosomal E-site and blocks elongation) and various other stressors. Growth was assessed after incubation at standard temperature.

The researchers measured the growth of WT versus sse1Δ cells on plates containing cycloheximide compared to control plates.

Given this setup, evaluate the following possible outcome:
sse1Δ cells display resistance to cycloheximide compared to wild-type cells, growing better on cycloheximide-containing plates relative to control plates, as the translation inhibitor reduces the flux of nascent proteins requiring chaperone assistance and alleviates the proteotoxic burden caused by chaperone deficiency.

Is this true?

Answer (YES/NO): NO